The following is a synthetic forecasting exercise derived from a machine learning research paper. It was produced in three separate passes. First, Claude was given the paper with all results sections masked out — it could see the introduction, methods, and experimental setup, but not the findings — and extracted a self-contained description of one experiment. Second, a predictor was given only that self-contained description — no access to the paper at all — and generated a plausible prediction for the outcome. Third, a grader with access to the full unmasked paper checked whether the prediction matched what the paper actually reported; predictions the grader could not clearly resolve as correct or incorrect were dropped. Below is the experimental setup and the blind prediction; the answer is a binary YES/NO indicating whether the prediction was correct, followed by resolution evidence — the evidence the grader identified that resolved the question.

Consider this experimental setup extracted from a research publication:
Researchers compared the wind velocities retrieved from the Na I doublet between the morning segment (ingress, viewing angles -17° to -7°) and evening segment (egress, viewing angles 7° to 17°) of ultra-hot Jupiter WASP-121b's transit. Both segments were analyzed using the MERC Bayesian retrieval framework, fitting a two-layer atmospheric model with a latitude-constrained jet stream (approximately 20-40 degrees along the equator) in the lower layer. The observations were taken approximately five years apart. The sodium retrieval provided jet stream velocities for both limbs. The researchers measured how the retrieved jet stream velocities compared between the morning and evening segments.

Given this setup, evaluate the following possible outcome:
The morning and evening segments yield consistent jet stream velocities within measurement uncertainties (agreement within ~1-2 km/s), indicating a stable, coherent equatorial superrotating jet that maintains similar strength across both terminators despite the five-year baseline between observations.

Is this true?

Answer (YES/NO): NO